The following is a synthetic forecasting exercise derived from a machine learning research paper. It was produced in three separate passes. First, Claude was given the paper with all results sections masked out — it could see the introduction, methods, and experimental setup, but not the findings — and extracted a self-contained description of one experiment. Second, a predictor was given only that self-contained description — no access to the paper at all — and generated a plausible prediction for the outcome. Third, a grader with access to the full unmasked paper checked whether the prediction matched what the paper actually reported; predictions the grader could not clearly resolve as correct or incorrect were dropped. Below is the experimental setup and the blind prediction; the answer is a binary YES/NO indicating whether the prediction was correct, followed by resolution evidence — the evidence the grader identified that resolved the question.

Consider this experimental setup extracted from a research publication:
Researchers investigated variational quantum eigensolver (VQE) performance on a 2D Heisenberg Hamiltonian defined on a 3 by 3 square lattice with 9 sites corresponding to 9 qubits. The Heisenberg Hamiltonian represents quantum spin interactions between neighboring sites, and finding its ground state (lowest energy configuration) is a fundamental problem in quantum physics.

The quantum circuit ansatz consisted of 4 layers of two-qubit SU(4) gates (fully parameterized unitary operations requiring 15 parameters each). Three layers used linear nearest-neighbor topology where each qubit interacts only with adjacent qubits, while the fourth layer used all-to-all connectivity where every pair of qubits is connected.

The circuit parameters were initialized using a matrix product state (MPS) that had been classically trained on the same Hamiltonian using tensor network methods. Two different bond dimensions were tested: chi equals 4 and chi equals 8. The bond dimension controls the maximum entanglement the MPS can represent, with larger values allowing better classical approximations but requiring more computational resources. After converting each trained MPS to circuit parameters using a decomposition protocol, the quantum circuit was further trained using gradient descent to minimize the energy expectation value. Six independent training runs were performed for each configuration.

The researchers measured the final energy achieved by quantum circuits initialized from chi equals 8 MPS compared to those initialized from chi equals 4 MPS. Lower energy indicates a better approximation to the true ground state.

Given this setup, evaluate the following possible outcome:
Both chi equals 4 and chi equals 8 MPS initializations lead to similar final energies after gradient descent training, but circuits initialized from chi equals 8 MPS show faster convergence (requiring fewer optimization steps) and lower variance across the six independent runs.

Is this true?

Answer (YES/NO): NO